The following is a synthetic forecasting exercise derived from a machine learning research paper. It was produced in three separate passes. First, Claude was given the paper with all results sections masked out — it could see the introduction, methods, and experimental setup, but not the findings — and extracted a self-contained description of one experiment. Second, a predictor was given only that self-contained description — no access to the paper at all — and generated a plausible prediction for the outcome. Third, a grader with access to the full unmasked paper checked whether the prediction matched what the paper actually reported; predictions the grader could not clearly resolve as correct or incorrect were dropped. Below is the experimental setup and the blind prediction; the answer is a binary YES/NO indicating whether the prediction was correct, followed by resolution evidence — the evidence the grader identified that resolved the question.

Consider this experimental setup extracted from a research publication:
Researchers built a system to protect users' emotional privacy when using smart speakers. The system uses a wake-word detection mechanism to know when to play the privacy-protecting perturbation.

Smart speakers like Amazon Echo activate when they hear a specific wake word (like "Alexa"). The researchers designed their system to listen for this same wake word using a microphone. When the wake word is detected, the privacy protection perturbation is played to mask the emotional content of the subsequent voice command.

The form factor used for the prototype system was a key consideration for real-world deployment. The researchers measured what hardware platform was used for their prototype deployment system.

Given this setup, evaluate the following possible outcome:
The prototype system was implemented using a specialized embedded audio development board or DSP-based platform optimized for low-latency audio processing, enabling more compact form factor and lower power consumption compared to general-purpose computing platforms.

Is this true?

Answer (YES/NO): NO